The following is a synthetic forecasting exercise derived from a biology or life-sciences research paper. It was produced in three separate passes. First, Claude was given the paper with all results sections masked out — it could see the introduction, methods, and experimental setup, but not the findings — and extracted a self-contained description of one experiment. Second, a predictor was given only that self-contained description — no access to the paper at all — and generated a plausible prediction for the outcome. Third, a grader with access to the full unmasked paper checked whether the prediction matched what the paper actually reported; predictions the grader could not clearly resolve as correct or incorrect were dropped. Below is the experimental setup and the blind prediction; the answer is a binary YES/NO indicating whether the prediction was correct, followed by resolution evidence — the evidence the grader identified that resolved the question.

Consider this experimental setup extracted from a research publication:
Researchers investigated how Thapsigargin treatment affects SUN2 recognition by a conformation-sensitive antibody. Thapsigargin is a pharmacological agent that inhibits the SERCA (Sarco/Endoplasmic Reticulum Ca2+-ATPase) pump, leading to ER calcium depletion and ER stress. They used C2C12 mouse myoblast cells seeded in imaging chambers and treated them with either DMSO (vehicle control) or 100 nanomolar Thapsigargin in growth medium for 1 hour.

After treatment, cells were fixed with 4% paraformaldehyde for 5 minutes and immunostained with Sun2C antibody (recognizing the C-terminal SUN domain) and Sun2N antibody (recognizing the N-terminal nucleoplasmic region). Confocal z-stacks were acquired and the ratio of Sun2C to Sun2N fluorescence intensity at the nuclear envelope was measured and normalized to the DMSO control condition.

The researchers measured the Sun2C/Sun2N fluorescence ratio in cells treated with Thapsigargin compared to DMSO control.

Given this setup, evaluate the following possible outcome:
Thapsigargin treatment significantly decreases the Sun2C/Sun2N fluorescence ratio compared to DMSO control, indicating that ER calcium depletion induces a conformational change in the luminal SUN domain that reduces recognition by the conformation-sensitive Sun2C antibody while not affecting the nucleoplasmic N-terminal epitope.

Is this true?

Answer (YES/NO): NO